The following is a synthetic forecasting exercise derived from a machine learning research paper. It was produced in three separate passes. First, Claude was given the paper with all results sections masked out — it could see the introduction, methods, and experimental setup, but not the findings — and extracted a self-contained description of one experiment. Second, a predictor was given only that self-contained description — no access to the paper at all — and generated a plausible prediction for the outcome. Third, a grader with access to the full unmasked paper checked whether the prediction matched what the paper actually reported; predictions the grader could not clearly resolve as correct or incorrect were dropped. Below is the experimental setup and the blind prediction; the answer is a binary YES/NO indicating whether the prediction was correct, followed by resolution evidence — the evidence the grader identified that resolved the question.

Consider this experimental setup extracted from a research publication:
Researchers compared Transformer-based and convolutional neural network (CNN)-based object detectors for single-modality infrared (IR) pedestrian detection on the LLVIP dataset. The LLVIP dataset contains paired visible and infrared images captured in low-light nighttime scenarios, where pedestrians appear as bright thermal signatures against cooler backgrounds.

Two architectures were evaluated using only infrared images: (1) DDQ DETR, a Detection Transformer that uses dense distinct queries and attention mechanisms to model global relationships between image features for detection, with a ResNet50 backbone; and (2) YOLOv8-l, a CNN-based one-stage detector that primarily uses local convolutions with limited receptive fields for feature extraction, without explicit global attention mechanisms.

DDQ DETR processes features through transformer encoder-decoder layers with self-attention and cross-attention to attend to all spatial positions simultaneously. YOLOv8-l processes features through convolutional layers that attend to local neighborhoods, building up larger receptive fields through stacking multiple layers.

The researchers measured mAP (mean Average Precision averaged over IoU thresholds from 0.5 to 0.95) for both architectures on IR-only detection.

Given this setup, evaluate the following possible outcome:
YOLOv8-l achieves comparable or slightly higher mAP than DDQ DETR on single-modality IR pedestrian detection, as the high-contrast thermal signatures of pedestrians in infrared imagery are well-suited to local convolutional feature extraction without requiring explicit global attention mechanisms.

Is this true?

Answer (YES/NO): YES